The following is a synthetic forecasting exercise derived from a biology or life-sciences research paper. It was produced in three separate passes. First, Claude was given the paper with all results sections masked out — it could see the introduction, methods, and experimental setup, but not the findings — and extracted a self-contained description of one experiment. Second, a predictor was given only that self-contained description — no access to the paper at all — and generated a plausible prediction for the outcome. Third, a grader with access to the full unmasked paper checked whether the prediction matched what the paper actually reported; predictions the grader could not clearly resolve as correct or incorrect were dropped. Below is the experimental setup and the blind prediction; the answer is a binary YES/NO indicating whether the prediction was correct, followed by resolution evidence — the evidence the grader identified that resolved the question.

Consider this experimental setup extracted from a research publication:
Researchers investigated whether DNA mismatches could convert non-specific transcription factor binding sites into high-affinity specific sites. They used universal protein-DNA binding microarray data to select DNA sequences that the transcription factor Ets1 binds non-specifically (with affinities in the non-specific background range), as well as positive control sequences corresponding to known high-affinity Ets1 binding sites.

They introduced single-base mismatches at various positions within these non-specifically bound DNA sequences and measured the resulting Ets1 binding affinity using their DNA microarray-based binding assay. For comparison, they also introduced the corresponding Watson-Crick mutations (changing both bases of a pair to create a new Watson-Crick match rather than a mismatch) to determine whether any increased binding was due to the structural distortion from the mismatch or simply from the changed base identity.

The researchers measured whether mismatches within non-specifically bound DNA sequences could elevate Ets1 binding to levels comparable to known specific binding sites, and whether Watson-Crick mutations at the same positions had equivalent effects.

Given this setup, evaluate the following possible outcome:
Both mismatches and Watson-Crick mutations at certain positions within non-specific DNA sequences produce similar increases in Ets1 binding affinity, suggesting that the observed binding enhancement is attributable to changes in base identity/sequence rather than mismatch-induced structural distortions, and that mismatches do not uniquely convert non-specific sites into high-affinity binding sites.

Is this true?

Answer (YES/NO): NO